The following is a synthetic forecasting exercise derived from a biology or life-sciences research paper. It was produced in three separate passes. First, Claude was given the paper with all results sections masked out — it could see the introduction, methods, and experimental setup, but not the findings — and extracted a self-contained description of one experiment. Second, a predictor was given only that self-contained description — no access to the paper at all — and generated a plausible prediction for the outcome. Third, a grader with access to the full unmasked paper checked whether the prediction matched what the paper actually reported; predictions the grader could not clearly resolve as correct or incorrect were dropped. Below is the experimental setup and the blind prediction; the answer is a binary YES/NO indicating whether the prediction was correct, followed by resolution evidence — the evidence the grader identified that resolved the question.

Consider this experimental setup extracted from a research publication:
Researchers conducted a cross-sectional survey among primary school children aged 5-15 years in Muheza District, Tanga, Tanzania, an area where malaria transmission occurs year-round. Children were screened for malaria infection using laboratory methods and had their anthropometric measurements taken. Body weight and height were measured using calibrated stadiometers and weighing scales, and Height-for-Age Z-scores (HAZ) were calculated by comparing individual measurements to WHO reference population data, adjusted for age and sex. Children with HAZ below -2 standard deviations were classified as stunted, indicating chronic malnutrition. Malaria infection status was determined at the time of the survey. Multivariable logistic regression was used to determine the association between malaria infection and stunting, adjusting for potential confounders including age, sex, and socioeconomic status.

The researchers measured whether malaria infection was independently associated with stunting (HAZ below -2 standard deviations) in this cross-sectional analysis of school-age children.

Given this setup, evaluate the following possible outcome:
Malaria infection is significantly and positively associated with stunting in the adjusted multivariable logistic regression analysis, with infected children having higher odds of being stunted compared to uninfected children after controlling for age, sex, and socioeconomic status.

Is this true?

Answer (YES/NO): NO